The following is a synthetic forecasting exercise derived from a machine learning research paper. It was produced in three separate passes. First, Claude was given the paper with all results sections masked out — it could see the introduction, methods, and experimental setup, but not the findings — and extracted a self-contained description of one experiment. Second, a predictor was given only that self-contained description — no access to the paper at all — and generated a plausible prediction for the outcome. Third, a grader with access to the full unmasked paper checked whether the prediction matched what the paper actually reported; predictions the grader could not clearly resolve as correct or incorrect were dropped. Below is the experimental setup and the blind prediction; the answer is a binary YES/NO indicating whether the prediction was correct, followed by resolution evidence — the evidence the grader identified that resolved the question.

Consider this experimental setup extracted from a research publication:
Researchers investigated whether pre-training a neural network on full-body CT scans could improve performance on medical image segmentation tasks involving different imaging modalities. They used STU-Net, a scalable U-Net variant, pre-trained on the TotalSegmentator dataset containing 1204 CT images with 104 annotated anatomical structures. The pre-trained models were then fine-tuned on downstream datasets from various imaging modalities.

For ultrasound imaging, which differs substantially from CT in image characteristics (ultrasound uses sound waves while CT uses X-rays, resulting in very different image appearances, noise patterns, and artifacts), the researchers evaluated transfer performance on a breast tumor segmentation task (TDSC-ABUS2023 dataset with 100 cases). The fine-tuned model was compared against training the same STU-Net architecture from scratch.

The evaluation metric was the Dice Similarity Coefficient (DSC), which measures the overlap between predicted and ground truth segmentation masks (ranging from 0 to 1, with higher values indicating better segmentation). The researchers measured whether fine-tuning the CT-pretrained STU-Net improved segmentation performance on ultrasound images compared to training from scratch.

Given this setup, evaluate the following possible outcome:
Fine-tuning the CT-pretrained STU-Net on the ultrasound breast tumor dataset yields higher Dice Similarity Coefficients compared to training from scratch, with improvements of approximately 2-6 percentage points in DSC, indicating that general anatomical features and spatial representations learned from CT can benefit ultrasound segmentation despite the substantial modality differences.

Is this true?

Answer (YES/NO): NO